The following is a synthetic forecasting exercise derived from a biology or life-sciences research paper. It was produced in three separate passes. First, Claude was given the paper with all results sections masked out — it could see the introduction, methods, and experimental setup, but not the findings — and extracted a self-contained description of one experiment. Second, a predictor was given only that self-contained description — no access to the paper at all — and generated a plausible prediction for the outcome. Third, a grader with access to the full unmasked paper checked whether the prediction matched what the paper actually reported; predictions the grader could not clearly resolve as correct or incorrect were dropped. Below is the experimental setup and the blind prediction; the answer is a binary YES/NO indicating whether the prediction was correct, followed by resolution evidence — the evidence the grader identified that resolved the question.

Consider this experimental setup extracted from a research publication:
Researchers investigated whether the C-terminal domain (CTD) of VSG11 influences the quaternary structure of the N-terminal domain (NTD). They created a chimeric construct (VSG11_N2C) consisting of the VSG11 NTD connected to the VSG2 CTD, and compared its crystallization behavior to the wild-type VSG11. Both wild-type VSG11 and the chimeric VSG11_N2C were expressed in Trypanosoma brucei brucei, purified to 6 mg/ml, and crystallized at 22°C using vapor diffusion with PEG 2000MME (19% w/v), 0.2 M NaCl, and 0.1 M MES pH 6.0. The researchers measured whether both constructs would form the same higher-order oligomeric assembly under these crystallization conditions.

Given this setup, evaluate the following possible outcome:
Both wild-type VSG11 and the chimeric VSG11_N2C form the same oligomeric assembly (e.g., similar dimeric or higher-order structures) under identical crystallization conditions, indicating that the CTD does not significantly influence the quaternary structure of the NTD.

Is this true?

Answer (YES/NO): YES